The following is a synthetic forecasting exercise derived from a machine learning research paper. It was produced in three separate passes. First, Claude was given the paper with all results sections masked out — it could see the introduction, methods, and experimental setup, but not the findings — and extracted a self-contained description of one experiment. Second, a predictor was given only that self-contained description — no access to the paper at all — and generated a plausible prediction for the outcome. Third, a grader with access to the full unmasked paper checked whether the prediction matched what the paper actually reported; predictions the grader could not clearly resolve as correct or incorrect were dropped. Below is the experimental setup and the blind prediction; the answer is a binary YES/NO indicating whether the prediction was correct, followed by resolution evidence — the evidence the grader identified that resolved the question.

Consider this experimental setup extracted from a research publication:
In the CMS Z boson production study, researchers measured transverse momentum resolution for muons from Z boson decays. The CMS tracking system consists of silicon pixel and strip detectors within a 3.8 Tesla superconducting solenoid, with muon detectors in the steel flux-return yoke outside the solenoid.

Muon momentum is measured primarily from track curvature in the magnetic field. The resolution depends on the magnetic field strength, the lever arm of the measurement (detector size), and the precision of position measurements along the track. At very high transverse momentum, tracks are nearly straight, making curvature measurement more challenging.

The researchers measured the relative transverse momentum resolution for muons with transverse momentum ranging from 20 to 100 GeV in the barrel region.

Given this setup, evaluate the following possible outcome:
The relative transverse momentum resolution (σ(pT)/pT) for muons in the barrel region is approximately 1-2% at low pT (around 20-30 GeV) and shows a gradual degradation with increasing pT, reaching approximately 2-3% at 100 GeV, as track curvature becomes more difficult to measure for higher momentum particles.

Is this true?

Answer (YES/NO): NO